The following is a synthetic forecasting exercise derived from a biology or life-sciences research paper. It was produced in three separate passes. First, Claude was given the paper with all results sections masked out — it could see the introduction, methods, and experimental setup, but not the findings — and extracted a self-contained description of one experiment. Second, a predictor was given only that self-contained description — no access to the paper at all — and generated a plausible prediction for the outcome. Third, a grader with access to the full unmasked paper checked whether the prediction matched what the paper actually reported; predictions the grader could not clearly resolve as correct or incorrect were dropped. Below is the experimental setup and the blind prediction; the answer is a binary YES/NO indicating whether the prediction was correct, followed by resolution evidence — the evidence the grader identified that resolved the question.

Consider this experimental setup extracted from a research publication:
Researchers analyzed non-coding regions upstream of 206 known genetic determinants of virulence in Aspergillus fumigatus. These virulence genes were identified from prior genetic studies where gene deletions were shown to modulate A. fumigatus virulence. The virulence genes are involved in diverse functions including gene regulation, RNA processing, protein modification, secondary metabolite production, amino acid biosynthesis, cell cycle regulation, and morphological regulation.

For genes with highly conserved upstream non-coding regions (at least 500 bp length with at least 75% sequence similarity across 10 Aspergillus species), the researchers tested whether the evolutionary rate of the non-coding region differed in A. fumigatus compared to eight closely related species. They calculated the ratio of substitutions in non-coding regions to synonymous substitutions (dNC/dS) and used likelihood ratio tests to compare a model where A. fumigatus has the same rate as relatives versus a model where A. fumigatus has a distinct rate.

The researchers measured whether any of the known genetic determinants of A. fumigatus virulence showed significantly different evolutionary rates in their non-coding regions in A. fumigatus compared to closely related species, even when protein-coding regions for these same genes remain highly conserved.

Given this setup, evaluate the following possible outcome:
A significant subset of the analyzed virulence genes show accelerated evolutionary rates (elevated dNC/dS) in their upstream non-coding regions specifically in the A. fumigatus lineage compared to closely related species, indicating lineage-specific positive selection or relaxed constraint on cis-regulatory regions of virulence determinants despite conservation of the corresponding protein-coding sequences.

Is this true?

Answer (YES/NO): NO